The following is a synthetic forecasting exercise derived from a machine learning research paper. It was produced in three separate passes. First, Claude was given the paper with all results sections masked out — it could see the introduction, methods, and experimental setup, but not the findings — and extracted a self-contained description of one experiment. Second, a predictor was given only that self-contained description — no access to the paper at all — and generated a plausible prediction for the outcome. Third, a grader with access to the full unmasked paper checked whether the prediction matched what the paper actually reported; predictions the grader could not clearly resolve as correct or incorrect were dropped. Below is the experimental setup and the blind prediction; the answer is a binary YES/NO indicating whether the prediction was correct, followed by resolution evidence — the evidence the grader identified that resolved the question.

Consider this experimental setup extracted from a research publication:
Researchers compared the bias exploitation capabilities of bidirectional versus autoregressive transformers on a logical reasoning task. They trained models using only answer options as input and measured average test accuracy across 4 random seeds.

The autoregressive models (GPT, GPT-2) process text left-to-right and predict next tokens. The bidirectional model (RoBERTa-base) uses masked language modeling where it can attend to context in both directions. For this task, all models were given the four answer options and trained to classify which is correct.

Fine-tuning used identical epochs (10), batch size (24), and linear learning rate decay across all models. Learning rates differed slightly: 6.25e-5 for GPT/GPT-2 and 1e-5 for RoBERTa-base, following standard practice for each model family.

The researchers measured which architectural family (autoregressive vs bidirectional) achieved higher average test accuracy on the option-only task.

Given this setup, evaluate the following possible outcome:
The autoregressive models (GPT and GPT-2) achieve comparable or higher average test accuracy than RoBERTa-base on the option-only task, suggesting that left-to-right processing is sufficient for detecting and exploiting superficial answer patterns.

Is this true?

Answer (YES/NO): YES